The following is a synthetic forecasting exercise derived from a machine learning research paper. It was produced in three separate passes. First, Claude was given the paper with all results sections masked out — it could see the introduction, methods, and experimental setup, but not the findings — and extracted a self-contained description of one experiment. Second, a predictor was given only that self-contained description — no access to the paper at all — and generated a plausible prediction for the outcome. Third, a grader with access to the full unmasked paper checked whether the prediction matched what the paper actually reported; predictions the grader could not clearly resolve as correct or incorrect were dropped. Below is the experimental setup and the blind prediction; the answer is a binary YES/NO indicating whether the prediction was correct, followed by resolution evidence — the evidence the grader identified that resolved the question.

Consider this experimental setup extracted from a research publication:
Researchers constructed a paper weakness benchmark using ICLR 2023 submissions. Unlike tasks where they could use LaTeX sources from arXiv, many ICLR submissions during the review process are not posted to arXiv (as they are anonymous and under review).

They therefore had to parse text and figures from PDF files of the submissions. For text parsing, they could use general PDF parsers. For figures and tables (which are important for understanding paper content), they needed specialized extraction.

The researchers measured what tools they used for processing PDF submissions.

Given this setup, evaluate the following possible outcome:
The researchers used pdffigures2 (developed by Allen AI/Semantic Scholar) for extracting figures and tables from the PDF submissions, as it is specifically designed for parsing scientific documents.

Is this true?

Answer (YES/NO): YES